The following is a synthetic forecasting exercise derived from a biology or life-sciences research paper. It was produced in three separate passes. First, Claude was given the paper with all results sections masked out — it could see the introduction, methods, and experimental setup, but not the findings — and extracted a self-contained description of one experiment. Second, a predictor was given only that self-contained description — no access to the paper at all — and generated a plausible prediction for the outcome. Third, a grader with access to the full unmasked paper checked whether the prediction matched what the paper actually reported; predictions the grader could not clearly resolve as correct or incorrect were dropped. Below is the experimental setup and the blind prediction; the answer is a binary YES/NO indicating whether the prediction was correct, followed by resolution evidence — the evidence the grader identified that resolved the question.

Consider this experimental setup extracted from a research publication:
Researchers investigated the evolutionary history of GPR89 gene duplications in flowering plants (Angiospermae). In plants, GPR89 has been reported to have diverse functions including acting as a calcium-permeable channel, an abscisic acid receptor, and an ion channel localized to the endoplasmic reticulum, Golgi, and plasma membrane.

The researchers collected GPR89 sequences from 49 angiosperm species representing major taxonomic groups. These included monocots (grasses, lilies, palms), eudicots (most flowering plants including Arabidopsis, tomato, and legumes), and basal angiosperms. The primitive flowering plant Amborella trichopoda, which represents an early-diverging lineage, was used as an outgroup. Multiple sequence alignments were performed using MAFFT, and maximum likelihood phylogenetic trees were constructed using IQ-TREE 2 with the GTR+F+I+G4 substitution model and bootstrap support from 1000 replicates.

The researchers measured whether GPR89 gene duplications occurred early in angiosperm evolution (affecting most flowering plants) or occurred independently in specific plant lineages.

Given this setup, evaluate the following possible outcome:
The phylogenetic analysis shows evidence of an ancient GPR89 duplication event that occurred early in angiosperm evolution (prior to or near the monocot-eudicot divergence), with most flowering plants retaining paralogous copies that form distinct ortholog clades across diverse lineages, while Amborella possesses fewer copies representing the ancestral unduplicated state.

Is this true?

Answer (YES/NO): NO